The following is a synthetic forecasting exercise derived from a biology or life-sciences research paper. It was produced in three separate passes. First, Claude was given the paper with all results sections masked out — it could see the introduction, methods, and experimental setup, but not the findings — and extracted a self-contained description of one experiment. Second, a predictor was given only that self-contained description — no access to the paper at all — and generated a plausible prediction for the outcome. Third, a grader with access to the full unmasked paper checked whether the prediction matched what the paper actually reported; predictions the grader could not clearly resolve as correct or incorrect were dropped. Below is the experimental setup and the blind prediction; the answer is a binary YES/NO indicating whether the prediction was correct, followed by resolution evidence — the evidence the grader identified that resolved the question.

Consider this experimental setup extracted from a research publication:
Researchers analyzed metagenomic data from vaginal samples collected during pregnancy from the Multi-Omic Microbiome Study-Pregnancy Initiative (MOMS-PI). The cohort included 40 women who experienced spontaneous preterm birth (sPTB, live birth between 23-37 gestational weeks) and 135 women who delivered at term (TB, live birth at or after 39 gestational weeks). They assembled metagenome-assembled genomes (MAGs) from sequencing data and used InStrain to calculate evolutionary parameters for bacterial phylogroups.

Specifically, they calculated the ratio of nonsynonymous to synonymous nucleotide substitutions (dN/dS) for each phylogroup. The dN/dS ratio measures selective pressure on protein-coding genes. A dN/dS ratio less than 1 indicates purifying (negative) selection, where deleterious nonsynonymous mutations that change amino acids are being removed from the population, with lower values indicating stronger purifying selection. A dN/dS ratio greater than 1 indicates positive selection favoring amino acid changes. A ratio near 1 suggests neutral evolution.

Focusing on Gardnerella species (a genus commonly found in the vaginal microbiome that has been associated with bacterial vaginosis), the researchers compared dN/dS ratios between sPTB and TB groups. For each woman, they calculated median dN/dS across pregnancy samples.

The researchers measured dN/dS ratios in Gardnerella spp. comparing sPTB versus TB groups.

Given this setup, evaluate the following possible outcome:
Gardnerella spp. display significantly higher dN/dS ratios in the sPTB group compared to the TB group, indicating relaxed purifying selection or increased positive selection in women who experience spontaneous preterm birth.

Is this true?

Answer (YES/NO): NO